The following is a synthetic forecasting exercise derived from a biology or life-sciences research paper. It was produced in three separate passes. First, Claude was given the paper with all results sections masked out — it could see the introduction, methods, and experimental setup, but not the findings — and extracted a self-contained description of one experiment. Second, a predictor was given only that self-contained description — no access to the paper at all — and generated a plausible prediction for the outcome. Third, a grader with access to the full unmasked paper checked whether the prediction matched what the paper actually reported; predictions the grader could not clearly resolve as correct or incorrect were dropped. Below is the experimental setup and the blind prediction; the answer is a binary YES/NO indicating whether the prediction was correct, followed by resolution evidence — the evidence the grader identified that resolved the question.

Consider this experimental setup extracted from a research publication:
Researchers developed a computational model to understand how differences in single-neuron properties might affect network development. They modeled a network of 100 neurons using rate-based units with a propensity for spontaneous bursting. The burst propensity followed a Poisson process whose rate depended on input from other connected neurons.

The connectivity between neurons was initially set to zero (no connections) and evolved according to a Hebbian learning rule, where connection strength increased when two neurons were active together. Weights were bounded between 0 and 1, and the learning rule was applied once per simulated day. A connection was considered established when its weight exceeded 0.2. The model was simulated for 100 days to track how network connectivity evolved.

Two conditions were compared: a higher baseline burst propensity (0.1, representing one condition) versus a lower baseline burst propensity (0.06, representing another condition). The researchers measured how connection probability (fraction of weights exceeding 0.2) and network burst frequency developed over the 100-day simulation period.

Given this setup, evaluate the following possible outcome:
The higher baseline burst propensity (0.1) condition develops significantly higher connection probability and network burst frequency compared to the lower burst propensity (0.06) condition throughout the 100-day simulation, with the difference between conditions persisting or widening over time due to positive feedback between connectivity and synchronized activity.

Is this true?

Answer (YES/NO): YES